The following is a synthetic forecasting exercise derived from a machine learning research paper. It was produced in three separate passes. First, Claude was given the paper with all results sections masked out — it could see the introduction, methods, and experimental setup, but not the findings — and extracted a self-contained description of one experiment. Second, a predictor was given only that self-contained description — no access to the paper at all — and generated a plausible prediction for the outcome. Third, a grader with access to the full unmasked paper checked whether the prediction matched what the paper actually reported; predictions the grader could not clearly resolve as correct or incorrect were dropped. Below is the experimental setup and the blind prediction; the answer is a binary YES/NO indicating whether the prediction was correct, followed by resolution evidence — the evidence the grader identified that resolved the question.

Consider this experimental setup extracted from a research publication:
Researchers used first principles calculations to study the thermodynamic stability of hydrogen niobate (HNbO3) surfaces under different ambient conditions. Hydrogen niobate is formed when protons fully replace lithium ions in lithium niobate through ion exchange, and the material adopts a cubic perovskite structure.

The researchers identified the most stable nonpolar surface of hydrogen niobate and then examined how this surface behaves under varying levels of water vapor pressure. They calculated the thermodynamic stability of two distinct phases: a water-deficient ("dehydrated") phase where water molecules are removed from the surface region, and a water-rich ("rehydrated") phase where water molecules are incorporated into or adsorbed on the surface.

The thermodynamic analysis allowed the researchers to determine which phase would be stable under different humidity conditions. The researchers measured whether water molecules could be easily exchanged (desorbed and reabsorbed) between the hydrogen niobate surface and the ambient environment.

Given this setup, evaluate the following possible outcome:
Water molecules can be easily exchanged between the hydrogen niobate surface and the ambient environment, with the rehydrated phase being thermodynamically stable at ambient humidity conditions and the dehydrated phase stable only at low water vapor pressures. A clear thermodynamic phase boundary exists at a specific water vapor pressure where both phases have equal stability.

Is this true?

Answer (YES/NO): NO